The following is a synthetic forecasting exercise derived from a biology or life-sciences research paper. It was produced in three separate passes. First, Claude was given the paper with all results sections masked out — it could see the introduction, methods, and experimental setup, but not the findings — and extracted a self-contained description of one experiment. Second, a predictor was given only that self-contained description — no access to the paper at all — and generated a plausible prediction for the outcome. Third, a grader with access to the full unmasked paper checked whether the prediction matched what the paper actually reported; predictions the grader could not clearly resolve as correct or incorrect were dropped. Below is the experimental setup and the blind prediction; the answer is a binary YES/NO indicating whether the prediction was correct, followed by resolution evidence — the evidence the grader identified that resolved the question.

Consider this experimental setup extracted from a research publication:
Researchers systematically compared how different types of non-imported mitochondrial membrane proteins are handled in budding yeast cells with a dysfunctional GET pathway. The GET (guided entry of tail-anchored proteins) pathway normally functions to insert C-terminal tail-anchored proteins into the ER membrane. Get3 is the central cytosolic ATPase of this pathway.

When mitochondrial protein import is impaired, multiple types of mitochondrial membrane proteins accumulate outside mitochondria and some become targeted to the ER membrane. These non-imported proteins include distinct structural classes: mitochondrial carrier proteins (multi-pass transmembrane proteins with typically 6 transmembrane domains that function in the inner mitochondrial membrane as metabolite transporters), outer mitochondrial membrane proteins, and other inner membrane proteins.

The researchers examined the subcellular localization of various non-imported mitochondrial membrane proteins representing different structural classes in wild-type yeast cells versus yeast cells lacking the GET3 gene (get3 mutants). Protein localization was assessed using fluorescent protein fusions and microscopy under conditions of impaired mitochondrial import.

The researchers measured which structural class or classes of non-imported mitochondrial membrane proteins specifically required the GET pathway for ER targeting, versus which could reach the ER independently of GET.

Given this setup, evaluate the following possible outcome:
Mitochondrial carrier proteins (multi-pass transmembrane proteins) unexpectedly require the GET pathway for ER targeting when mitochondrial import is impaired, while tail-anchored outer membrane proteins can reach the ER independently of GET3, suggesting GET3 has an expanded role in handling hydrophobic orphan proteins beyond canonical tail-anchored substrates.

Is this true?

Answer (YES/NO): YES